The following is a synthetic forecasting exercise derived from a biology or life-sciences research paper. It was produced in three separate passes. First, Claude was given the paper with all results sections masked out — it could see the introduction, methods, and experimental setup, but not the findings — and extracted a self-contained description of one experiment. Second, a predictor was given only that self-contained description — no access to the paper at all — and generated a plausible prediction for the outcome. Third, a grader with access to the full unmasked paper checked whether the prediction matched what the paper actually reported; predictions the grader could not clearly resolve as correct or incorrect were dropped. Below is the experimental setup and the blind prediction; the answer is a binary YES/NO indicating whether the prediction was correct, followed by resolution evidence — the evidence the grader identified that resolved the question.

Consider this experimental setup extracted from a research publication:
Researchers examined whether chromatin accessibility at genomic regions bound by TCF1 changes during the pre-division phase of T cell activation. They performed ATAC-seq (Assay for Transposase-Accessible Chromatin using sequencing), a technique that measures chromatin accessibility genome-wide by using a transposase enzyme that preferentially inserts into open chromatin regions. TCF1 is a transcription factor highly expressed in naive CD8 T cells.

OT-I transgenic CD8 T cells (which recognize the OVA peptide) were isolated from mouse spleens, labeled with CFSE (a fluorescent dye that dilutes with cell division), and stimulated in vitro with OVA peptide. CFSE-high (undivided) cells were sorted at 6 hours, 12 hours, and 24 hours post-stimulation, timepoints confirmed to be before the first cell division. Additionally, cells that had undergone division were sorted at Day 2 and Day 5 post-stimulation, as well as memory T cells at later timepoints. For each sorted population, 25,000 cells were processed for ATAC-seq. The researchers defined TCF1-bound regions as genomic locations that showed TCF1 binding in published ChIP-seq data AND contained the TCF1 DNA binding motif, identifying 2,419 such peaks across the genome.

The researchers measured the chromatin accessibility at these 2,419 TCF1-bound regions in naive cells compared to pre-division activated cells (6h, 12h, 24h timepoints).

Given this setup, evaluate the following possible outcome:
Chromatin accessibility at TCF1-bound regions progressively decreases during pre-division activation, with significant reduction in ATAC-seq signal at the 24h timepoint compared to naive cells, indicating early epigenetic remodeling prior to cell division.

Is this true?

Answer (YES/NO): NO